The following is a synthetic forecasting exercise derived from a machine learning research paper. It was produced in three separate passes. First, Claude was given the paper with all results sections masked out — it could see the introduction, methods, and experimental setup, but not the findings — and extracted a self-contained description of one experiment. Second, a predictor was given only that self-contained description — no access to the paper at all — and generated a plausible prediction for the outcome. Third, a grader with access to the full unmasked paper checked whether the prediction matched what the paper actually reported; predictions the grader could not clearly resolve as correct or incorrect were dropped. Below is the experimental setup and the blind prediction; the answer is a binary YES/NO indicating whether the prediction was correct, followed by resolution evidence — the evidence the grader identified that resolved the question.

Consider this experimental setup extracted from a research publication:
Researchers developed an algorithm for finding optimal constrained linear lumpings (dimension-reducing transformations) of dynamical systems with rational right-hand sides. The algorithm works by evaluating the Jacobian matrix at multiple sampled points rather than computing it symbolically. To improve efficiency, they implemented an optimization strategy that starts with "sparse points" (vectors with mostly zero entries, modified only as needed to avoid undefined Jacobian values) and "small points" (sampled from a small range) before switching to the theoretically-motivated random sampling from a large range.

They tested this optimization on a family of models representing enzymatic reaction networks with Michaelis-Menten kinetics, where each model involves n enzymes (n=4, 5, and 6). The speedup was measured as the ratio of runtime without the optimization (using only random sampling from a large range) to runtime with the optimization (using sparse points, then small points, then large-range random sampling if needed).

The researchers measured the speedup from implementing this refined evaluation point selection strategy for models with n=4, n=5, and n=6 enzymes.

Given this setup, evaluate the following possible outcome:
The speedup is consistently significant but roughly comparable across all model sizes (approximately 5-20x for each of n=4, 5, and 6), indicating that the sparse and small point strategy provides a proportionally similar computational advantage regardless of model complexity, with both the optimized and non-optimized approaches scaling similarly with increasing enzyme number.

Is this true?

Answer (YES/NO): NO